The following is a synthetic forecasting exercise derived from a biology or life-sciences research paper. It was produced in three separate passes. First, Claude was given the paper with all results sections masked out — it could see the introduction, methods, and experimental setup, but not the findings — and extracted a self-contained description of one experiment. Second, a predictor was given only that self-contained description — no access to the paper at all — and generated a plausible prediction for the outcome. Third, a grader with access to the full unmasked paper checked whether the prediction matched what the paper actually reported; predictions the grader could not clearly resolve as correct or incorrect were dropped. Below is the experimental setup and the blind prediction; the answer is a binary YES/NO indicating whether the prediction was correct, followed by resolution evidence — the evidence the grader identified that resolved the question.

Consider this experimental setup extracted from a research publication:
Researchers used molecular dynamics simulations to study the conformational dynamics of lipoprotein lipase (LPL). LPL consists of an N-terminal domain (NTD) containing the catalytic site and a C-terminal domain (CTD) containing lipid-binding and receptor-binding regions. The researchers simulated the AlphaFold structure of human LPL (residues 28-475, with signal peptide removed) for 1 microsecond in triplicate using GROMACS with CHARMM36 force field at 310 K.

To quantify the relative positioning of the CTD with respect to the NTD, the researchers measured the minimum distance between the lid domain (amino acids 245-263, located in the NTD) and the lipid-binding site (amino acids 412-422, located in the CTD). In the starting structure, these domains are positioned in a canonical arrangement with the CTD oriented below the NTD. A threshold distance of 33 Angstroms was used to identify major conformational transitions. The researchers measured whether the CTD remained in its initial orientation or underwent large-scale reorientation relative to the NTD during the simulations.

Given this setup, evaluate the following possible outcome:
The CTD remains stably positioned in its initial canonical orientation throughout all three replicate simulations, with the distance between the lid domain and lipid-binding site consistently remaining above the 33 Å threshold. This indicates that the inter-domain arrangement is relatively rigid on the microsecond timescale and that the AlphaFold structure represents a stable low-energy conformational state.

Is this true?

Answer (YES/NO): NO